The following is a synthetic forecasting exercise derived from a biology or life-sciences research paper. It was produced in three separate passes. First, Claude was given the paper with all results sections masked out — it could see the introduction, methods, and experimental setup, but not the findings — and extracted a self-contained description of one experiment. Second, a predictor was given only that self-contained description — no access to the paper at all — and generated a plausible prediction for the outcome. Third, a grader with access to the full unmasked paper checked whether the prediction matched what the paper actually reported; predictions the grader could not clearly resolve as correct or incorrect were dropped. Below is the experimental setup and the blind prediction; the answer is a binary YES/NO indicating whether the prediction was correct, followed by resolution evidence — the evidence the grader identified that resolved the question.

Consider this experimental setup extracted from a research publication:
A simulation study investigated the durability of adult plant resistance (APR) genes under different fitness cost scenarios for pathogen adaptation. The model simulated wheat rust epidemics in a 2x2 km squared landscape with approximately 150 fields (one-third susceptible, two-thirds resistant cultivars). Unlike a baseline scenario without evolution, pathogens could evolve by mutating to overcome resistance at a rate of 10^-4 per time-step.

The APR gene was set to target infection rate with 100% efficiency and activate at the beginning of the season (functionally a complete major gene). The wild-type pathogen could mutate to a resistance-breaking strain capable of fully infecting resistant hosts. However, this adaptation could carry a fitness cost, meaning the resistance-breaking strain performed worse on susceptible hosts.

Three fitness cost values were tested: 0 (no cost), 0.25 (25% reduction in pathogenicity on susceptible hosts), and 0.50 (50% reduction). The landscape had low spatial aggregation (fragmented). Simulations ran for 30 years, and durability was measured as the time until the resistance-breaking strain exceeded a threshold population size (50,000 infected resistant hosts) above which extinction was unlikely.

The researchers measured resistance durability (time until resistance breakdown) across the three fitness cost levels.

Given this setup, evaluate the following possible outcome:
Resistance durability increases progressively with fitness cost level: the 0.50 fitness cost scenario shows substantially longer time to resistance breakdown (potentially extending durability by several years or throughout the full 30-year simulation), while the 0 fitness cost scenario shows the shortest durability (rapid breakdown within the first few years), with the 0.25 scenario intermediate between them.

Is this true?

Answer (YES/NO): NO